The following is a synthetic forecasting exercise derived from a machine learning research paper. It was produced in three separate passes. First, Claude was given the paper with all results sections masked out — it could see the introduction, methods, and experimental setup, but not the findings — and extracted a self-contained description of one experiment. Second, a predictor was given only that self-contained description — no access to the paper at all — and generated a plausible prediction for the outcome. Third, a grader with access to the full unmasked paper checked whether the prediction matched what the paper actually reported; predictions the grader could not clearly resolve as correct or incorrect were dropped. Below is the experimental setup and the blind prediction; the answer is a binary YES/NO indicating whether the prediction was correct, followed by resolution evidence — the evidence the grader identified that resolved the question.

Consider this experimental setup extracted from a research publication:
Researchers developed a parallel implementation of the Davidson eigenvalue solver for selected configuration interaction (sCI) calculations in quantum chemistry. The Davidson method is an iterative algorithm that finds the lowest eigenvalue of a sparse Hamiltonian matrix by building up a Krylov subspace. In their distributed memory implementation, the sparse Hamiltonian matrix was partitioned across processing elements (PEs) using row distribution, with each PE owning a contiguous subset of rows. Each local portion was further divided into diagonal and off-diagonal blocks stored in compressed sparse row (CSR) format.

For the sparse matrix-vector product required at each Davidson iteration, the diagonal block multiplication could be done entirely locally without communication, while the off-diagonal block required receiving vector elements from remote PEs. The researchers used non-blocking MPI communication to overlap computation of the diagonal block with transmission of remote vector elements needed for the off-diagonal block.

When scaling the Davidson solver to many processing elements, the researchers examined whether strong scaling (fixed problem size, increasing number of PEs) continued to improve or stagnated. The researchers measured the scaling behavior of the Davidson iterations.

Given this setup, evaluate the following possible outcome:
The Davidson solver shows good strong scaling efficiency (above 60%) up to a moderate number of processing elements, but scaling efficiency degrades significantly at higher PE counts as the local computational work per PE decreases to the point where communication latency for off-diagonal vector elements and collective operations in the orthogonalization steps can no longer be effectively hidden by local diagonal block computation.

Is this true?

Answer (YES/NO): NO